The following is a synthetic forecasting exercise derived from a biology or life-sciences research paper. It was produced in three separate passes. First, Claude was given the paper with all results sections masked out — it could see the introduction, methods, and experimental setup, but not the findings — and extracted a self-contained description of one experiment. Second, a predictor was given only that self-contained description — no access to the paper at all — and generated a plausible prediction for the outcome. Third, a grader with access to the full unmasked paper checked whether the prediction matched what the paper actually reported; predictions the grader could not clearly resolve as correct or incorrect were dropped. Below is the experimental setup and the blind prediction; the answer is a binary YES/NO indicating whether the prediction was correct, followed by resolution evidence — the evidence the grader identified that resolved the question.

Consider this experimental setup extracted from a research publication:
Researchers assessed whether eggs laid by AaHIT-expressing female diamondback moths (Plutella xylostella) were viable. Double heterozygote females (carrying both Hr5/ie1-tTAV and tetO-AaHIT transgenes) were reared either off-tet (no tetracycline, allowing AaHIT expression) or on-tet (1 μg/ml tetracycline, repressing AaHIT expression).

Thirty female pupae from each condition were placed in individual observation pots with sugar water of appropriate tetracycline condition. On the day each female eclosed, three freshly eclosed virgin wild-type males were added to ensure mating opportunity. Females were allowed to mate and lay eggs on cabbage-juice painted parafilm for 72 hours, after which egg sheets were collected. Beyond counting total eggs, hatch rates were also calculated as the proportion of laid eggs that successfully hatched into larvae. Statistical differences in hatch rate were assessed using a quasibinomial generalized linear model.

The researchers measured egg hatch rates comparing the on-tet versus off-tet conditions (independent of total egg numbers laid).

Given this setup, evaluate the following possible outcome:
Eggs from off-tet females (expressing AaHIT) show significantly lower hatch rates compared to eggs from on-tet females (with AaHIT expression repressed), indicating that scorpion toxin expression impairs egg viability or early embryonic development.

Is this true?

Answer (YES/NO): YES